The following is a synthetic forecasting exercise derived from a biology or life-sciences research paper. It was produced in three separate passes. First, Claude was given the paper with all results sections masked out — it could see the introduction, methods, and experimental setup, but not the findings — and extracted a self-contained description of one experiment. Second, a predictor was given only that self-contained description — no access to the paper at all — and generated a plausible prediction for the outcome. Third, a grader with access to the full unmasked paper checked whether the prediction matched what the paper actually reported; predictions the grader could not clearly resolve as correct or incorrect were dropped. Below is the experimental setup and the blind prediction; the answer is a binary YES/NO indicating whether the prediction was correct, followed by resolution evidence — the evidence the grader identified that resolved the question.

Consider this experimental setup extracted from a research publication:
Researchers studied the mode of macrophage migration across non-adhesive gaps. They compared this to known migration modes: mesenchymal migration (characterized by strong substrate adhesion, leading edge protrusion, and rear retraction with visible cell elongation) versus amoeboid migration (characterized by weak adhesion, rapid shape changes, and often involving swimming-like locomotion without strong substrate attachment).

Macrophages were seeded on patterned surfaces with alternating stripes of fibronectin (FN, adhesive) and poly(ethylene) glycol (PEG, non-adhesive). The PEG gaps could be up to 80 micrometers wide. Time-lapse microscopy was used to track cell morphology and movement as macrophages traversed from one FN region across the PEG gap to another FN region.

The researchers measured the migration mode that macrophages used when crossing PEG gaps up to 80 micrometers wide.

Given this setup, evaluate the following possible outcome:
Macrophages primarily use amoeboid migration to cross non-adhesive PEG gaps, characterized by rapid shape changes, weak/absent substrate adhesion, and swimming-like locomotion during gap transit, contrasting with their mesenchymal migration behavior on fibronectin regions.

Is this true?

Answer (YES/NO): NO